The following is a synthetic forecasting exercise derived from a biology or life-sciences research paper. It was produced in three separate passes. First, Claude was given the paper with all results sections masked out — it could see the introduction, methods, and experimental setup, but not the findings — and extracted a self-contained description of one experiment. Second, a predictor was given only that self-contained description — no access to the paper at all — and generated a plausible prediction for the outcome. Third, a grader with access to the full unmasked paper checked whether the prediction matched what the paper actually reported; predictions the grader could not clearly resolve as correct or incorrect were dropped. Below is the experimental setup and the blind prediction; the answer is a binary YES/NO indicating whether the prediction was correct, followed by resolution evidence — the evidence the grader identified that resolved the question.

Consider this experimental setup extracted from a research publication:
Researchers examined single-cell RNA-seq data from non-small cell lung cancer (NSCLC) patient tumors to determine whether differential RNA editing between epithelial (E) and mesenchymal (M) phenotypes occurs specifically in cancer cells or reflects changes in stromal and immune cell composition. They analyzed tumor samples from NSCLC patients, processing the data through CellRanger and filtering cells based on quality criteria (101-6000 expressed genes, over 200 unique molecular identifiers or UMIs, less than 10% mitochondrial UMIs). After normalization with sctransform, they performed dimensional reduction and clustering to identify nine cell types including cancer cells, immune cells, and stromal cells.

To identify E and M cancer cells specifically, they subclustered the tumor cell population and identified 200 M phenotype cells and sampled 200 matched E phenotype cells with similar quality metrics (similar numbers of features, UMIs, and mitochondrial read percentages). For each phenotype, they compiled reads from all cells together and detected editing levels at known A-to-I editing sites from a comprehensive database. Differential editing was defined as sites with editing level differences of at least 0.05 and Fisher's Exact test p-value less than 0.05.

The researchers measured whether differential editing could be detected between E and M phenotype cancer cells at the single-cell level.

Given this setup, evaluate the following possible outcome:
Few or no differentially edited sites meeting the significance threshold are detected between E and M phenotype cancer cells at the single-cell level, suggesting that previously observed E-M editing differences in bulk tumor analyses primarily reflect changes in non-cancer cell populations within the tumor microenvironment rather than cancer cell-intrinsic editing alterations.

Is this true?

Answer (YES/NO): NO